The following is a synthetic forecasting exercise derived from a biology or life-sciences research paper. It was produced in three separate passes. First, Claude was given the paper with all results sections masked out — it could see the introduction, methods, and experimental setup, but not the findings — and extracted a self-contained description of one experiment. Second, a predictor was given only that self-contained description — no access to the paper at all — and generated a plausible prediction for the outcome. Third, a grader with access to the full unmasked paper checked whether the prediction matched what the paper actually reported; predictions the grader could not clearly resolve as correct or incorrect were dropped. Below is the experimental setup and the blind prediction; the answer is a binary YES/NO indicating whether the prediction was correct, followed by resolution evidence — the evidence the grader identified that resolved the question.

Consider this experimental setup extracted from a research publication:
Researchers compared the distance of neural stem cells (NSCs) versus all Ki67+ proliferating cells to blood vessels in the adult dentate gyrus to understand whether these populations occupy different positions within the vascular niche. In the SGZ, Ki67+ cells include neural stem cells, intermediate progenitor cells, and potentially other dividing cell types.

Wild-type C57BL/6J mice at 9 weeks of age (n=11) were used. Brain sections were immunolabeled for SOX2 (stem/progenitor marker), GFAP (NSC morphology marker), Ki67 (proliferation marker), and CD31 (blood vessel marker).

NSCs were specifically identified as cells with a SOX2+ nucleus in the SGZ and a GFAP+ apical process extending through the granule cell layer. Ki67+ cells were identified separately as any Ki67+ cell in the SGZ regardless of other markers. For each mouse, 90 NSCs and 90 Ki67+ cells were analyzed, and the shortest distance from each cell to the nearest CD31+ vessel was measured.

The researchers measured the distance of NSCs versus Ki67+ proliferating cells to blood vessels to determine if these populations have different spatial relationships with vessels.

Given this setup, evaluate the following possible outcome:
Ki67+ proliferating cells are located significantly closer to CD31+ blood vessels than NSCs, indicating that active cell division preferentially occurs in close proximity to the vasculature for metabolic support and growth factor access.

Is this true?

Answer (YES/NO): NO